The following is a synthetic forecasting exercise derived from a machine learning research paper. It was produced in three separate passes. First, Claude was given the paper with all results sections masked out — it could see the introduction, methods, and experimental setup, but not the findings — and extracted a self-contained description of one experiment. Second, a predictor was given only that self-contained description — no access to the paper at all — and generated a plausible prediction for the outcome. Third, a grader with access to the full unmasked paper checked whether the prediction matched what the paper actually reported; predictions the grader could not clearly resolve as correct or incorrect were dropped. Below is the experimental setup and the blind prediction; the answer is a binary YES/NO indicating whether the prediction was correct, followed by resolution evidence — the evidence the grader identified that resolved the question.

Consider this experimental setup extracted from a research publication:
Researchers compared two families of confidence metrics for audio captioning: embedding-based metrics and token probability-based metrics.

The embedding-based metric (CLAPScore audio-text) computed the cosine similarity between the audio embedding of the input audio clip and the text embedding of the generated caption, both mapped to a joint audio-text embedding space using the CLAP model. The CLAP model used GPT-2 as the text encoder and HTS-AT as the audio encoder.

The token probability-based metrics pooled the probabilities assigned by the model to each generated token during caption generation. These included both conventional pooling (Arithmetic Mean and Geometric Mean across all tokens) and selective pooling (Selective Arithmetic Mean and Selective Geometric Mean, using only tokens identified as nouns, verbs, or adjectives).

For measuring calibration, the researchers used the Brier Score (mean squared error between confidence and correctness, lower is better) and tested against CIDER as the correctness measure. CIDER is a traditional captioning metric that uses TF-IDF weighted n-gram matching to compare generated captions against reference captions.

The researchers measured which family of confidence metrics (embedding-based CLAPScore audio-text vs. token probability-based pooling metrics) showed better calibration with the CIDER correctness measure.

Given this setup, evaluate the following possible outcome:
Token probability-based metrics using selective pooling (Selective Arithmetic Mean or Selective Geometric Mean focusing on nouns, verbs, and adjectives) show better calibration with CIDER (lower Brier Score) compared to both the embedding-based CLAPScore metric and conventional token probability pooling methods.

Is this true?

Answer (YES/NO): YES